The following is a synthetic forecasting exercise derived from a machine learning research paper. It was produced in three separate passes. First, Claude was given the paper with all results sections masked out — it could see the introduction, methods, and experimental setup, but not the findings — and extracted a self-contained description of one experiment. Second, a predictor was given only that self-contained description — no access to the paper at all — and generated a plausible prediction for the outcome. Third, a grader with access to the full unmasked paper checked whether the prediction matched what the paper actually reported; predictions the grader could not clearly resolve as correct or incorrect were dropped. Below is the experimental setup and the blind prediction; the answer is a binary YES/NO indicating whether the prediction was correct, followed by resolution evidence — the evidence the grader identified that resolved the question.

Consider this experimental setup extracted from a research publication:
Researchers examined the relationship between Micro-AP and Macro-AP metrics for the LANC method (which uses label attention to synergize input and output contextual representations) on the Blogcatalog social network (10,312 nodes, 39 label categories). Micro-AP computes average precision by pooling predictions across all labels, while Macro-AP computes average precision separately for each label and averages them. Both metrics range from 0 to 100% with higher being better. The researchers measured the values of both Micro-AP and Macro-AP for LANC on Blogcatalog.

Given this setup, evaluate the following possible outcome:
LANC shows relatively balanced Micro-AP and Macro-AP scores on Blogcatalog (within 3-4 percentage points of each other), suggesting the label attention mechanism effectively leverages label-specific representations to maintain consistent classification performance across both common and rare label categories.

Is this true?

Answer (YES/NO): NO